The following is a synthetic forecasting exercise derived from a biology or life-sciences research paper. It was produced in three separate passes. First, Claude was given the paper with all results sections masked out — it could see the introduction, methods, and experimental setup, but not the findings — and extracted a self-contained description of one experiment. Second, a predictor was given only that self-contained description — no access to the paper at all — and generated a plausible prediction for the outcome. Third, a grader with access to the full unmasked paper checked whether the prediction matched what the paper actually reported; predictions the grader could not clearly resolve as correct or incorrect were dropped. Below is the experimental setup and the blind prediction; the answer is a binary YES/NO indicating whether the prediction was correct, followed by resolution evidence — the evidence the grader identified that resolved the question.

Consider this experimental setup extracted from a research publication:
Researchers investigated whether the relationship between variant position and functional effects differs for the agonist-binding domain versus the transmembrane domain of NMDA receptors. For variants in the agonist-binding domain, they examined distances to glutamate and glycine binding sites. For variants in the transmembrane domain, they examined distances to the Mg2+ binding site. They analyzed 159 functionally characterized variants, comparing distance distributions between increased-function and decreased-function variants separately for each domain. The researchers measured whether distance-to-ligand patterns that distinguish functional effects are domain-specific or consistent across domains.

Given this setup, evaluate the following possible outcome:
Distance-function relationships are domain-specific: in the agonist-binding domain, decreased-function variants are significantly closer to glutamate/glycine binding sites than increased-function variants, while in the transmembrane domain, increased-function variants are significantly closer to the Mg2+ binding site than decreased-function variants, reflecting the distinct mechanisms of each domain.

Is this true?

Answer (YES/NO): YES